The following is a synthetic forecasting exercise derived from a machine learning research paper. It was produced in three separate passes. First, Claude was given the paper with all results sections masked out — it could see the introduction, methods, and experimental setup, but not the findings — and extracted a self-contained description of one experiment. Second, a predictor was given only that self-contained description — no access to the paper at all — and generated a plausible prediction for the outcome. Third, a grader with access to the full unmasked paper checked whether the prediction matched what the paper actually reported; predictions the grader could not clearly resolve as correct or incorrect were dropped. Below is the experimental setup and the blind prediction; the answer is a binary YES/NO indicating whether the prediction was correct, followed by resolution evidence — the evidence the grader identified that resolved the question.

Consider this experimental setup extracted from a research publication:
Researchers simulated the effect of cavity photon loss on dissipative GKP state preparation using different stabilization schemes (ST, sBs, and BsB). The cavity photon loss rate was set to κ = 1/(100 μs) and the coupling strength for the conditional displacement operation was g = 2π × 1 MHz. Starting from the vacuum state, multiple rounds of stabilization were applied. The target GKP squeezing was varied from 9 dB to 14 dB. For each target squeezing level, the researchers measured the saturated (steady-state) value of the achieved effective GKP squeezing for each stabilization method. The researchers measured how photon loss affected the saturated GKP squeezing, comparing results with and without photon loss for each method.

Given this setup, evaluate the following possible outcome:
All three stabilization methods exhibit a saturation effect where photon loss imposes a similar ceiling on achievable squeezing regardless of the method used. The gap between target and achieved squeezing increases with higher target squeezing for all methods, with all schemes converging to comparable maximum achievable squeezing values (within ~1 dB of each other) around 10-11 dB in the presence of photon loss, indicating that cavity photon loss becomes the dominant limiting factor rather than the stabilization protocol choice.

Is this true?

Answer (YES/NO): NO